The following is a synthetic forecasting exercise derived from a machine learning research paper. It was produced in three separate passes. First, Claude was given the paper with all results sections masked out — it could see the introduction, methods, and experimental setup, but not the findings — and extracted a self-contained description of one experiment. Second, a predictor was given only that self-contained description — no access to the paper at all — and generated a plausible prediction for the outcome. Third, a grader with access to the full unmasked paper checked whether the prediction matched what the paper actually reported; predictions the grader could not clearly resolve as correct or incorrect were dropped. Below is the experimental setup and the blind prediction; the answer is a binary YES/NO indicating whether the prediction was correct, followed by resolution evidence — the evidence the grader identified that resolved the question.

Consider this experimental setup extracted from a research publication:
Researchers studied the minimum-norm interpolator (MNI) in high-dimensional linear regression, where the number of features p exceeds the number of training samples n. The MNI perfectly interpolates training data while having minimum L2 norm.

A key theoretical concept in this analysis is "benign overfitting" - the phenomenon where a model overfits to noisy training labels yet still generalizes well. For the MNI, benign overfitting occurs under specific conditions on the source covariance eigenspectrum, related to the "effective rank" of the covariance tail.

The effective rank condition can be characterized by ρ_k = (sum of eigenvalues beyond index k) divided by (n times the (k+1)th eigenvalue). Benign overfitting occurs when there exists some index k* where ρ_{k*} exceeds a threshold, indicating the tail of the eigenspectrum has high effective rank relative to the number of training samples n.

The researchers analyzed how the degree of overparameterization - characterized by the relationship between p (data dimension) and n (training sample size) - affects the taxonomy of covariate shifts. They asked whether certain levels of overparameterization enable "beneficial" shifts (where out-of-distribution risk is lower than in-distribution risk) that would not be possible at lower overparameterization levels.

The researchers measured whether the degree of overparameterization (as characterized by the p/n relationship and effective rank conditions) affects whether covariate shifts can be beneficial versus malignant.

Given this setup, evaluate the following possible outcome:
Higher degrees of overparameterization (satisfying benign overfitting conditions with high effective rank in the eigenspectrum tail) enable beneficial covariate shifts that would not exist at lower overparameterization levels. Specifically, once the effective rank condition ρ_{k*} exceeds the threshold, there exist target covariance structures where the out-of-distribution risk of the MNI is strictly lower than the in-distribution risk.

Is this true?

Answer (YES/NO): NO